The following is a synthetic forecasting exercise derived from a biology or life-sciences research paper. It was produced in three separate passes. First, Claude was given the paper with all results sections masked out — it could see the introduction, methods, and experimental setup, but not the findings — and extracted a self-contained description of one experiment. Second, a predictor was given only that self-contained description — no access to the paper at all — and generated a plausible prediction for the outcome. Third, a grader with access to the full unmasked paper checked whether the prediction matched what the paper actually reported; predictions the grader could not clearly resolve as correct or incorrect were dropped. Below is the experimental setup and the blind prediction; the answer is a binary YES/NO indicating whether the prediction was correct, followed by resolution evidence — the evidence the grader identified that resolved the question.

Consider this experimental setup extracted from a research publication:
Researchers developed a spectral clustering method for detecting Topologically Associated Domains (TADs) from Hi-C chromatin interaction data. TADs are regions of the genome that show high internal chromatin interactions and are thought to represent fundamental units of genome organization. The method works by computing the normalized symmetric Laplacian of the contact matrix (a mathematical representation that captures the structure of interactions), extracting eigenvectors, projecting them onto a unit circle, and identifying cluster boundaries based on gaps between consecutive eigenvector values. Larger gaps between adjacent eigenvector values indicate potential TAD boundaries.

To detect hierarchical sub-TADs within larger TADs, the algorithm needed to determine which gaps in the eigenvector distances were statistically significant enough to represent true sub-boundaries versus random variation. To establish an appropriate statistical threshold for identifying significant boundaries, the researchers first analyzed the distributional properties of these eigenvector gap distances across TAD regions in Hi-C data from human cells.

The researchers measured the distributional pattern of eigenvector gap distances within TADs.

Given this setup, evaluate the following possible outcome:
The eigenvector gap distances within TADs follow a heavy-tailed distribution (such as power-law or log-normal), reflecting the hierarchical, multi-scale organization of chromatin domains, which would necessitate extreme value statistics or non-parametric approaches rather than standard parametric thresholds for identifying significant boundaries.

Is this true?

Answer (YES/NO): NO